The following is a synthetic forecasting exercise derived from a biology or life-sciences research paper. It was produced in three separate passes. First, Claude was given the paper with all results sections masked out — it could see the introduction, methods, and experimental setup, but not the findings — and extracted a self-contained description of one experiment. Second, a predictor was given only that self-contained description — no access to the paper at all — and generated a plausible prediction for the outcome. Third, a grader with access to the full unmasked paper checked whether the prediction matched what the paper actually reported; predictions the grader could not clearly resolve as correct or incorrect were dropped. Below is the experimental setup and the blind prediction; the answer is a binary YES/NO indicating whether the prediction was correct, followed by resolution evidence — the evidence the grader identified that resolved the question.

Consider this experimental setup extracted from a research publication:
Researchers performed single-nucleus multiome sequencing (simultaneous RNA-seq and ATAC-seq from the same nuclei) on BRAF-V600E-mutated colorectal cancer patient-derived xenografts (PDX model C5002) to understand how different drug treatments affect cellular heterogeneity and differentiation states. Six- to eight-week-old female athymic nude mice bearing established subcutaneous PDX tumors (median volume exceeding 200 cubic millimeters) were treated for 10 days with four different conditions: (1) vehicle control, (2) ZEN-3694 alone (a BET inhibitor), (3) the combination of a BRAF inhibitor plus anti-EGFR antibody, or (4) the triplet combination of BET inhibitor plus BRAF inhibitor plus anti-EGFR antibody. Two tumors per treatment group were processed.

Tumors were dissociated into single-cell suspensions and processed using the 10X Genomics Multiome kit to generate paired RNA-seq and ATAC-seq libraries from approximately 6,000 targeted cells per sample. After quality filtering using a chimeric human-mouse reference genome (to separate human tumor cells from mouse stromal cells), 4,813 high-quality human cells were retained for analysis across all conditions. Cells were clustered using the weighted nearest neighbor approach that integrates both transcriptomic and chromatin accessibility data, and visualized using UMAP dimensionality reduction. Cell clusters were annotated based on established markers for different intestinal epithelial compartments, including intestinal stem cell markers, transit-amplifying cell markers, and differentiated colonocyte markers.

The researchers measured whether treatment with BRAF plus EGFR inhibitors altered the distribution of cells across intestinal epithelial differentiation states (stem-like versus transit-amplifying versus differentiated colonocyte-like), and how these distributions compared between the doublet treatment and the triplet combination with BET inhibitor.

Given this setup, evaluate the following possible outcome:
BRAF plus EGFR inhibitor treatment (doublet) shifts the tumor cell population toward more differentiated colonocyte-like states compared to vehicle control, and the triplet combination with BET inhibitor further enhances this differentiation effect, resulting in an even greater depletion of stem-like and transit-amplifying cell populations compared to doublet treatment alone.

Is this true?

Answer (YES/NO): NO